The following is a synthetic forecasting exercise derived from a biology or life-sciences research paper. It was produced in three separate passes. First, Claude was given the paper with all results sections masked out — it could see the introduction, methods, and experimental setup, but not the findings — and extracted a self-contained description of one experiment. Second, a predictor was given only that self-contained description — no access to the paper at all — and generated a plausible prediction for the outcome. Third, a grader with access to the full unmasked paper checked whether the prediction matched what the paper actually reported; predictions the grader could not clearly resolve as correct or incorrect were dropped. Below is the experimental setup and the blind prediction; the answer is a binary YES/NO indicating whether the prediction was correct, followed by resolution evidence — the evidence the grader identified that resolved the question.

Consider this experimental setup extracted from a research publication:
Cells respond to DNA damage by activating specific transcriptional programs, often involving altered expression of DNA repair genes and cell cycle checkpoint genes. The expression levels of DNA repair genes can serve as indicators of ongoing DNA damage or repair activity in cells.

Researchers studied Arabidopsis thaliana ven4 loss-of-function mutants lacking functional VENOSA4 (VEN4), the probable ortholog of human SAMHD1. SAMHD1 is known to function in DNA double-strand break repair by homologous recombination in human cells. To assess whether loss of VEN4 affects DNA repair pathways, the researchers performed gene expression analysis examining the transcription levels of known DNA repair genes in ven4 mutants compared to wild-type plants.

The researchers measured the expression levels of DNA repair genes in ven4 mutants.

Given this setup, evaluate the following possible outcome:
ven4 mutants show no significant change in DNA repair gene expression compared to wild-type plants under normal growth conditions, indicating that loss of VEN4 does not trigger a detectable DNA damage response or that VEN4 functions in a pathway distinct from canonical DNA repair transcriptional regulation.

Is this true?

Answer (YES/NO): NO